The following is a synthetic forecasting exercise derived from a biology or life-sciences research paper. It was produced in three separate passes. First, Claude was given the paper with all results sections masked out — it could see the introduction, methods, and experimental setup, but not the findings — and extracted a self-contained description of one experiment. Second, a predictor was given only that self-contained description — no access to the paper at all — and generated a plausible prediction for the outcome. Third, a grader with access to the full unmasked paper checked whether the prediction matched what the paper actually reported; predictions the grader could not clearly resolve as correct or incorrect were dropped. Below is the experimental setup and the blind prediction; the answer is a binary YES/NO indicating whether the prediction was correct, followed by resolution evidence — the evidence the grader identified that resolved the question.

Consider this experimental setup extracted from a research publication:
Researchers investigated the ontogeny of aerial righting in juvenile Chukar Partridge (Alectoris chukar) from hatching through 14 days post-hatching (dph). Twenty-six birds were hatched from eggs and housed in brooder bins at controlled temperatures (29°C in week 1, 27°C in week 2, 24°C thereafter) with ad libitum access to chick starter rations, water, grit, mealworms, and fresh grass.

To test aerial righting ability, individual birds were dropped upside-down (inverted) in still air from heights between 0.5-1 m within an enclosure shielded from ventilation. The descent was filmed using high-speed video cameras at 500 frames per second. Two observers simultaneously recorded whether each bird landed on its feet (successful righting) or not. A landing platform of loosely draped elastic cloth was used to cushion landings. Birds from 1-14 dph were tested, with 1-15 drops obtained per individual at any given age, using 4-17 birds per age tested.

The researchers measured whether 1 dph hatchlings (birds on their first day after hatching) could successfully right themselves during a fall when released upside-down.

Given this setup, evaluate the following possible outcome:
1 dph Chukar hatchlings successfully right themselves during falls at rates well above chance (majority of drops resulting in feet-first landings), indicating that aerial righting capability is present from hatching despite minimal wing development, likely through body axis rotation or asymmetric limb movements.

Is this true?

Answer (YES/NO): NO